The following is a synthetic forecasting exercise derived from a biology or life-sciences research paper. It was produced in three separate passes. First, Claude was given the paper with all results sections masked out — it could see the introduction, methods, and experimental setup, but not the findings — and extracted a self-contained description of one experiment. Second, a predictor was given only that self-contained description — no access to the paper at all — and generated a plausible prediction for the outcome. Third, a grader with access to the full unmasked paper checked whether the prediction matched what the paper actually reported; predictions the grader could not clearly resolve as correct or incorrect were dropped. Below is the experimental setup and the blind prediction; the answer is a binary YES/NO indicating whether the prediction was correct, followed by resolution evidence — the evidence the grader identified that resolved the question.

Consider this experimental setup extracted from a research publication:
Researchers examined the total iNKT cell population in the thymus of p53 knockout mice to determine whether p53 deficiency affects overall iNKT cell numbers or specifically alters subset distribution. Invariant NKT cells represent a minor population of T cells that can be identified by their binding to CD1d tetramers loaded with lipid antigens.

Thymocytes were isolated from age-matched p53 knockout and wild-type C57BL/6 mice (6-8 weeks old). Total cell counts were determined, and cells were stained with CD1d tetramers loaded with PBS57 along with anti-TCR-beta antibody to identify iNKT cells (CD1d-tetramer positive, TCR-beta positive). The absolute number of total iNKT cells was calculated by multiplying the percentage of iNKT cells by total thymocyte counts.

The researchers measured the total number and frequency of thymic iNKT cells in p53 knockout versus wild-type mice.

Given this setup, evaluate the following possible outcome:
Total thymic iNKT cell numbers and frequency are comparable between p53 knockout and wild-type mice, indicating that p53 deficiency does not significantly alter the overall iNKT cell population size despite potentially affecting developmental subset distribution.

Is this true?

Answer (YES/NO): YES